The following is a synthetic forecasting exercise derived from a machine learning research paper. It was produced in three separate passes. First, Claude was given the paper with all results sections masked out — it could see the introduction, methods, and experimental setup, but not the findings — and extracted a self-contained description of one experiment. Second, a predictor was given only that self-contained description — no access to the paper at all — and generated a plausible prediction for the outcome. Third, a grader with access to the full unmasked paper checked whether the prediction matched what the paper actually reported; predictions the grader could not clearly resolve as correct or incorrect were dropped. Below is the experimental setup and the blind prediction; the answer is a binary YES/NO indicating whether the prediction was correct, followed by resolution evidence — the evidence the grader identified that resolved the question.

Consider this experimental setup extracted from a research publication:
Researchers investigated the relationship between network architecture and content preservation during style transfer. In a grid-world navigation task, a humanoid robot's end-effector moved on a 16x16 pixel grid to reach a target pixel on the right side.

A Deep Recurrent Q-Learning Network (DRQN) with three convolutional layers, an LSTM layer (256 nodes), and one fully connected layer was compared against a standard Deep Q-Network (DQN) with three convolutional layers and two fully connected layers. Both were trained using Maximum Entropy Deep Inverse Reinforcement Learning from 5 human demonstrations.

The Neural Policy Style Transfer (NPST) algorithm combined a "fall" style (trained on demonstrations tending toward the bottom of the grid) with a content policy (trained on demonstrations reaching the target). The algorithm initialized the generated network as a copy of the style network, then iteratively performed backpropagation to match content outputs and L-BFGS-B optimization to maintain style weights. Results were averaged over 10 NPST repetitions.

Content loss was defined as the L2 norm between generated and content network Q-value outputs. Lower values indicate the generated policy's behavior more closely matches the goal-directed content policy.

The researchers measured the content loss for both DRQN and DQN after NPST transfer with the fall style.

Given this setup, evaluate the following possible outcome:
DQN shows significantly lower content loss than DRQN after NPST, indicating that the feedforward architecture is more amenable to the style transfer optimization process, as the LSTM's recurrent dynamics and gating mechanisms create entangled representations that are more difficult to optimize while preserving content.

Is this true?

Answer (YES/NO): NO